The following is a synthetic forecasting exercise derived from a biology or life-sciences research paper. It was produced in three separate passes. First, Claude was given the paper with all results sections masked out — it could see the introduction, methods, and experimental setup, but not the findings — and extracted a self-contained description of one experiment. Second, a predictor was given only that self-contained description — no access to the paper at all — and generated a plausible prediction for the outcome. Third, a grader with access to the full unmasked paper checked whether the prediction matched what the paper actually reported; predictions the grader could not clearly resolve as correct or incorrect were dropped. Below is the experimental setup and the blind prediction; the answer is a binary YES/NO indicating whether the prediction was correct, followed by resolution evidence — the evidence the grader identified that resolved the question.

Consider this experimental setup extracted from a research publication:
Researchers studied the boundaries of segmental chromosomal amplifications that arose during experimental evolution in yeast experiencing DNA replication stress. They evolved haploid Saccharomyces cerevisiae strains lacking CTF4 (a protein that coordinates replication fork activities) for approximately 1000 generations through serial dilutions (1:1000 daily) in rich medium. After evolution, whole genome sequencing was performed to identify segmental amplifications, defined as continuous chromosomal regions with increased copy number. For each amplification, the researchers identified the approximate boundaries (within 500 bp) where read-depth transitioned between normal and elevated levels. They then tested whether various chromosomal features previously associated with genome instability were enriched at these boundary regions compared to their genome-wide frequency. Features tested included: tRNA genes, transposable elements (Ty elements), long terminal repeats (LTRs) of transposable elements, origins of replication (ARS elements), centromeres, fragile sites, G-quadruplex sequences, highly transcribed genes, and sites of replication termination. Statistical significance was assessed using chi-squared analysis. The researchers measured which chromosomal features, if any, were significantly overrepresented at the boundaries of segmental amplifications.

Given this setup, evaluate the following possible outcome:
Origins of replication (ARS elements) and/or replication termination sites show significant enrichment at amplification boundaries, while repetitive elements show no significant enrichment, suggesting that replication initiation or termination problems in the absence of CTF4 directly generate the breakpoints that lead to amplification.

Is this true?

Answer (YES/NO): NO